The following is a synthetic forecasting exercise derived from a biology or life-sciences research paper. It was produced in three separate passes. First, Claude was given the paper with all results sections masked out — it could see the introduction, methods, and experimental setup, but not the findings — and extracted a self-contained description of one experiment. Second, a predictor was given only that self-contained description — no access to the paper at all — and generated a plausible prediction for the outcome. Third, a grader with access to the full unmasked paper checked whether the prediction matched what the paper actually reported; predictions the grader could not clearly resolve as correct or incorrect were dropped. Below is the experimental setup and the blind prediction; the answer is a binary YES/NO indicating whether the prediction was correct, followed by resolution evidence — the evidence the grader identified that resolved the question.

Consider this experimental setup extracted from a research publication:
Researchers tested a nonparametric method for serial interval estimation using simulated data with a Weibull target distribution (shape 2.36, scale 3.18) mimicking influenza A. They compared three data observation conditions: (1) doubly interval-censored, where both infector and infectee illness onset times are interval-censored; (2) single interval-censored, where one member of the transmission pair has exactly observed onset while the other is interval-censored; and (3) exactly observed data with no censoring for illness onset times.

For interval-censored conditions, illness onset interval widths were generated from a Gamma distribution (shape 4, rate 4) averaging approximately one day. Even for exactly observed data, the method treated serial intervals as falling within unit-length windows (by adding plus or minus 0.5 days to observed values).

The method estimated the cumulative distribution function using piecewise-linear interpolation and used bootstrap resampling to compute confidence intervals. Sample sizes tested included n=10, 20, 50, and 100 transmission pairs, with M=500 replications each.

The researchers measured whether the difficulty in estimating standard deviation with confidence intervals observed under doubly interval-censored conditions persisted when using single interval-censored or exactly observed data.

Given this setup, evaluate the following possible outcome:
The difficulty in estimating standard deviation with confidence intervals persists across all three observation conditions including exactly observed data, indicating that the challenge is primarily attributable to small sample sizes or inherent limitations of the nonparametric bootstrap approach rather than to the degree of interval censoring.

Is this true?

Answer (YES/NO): NO